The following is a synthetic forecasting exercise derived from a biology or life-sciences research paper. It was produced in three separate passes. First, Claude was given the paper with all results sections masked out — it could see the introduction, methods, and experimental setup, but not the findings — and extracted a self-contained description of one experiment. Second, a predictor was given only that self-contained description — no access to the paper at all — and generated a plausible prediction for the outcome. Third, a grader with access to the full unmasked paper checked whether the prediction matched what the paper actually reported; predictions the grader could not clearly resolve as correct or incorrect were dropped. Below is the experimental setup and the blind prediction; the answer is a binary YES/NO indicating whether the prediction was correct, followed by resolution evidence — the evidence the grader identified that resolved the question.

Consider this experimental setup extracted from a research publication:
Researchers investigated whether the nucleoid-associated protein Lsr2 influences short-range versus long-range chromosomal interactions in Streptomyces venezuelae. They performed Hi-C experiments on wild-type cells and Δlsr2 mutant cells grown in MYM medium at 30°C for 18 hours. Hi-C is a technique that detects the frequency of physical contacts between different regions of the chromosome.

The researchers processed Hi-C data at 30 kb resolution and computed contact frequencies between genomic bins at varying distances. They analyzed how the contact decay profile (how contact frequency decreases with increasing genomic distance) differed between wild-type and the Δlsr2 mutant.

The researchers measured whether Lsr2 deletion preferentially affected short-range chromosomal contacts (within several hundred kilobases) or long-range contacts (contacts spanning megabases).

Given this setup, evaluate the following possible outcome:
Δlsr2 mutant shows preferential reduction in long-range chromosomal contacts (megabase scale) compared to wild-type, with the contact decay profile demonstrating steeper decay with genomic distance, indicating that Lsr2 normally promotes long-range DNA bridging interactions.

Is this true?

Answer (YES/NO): NO